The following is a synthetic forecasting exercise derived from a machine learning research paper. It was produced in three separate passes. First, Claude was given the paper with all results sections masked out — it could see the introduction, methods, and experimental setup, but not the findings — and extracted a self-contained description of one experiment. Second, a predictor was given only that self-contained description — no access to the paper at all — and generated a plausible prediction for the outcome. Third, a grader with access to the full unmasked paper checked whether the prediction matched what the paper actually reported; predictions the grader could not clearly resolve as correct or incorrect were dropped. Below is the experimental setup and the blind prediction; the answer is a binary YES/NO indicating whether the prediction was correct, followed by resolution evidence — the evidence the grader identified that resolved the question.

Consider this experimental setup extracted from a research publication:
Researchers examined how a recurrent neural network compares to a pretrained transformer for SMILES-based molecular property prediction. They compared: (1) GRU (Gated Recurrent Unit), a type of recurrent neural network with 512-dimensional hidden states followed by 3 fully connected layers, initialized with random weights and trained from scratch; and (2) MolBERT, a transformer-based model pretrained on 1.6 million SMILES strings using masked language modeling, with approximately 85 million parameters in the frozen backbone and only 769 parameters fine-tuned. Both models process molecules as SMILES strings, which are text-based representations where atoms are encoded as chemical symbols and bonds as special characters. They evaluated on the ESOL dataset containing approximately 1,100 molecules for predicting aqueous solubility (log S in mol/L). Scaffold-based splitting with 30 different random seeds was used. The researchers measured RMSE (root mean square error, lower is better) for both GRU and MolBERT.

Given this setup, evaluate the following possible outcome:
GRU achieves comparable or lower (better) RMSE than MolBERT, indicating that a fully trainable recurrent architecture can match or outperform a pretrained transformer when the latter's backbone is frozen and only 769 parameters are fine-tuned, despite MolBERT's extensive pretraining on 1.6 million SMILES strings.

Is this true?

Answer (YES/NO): YES